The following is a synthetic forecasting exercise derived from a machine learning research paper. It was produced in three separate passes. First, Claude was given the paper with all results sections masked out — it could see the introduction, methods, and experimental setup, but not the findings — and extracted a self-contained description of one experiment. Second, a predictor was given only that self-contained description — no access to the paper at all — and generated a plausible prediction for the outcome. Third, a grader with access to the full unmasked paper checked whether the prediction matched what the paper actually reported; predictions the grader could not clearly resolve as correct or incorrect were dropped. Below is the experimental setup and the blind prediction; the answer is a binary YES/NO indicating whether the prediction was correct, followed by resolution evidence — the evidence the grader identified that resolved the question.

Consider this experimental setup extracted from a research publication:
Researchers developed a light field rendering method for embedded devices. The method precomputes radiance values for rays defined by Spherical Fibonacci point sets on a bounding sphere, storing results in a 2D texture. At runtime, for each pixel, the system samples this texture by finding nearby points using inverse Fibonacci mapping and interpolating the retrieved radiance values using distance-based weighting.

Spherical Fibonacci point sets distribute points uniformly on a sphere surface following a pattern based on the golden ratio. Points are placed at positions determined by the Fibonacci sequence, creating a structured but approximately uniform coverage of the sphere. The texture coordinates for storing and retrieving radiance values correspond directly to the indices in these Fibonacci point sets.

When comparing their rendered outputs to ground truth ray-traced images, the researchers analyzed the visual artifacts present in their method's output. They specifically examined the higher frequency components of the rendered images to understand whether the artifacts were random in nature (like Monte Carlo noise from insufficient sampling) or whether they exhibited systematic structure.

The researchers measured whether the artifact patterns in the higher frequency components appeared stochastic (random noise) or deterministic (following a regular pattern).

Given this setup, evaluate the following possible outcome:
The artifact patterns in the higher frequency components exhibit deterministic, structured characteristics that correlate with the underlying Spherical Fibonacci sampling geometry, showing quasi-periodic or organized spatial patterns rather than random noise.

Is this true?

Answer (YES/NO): YES